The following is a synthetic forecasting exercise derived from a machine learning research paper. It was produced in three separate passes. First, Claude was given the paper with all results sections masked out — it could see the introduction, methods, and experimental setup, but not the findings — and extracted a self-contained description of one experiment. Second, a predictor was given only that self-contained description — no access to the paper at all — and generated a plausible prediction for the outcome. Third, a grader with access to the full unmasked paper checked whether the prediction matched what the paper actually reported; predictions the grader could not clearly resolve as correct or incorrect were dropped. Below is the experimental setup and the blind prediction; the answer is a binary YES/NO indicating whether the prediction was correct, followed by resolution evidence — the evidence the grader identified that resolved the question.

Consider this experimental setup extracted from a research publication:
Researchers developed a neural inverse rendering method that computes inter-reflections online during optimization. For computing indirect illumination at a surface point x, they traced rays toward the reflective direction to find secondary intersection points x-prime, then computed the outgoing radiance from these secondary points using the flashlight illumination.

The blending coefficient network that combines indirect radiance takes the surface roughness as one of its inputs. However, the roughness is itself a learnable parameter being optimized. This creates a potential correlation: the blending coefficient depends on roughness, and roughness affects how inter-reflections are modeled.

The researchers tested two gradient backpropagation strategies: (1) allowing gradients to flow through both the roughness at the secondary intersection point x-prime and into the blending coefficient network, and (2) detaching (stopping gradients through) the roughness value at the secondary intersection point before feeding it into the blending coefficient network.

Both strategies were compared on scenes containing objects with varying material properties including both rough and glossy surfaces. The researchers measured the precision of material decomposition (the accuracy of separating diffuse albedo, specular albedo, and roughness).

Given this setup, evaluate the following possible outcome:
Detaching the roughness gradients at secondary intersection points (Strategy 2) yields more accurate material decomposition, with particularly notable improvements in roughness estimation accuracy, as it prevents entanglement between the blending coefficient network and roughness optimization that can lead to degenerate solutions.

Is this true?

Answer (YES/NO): NO